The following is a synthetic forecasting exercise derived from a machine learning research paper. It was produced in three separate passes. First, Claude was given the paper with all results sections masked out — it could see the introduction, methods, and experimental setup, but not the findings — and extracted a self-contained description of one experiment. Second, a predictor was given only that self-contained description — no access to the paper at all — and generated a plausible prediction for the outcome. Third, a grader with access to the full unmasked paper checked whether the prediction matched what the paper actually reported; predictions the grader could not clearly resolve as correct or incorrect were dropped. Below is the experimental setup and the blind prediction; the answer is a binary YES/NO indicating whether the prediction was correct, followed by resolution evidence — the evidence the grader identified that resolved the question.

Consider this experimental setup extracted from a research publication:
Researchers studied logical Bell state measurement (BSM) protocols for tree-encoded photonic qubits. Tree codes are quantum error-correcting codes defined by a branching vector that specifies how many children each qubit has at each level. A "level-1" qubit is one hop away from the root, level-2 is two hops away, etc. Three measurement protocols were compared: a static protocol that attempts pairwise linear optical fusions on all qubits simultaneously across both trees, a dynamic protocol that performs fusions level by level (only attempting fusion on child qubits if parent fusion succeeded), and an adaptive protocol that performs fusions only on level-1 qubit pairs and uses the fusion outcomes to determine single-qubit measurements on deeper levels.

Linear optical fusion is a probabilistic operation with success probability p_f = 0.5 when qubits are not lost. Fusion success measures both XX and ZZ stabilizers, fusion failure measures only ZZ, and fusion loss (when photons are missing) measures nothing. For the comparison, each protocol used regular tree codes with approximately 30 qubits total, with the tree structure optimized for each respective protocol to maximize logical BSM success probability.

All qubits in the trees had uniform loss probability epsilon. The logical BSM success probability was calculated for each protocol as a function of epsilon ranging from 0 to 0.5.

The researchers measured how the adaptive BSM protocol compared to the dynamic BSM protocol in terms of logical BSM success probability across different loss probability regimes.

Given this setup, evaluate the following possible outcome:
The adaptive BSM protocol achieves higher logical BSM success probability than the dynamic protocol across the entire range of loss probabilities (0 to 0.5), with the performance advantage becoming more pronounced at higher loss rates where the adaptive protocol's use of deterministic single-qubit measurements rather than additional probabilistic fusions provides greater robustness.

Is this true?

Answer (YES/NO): NO